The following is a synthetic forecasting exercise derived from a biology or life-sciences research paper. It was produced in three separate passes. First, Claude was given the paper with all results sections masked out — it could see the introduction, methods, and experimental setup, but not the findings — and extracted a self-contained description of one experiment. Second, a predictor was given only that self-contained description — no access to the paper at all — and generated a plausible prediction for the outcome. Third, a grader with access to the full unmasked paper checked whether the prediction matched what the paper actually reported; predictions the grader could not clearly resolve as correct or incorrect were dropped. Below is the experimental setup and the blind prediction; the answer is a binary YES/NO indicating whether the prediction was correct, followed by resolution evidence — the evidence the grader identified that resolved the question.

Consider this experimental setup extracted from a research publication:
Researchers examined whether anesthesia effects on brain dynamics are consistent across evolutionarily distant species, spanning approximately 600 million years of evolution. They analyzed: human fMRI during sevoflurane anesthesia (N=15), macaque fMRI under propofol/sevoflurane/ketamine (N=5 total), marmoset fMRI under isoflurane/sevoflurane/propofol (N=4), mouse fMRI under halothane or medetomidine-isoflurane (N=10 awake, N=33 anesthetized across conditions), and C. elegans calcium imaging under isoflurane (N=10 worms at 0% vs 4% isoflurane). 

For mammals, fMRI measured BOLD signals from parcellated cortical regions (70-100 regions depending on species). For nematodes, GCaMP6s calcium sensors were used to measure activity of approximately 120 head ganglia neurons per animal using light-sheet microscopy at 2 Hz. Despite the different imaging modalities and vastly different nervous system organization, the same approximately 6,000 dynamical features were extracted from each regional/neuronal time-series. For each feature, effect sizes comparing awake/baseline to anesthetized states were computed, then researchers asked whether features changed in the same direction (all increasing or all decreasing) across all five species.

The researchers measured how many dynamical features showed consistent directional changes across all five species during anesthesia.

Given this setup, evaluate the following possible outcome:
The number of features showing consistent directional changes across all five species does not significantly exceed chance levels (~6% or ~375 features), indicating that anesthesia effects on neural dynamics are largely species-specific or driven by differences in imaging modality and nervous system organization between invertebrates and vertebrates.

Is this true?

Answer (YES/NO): NO